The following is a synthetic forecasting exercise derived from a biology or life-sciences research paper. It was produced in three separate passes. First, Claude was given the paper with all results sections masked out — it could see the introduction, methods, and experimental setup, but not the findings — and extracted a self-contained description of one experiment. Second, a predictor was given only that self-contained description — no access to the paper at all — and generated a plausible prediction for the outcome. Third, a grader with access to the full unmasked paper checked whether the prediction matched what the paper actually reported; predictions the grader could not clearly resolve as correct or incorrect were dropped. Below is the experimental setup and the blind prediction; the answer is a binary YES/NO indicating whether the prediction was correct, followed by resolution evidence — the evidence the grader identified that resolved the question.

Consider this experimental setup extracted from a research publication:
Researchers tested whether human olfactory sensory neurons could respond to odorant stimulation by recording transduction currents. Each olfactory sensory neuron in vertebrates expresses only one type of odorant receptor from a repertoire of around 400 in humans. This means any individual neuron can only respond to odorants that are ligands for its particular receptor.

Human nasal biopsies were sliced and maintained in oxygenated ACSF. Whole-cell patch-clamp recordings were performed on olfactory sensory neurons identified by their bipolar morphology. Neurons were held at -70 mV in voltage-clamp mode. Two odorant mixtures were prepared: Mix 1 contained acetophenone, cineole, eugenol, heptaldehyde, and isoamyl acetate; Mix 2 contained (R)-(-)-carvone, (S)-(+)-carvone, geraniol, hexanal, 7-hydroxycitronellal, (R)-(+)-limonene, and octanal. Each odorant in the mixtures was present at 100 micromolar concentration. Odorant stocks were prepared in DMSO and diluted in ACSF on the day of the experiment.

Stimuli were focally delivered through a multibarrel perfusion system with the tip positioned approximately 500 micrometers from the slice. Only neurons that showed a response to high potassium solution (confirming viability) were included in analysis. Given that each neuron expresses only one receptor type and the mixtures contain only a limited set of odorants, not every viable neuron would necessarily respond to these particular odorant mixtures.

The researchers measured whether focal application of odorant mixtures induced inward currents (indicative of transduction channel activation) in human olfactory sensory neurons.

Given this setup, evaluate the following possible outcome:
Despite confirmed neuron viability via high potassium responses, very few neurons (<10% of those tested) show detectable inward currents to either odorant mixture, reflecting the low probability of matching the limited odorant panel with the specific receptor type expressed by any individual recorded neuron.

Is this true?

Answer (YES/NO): NO